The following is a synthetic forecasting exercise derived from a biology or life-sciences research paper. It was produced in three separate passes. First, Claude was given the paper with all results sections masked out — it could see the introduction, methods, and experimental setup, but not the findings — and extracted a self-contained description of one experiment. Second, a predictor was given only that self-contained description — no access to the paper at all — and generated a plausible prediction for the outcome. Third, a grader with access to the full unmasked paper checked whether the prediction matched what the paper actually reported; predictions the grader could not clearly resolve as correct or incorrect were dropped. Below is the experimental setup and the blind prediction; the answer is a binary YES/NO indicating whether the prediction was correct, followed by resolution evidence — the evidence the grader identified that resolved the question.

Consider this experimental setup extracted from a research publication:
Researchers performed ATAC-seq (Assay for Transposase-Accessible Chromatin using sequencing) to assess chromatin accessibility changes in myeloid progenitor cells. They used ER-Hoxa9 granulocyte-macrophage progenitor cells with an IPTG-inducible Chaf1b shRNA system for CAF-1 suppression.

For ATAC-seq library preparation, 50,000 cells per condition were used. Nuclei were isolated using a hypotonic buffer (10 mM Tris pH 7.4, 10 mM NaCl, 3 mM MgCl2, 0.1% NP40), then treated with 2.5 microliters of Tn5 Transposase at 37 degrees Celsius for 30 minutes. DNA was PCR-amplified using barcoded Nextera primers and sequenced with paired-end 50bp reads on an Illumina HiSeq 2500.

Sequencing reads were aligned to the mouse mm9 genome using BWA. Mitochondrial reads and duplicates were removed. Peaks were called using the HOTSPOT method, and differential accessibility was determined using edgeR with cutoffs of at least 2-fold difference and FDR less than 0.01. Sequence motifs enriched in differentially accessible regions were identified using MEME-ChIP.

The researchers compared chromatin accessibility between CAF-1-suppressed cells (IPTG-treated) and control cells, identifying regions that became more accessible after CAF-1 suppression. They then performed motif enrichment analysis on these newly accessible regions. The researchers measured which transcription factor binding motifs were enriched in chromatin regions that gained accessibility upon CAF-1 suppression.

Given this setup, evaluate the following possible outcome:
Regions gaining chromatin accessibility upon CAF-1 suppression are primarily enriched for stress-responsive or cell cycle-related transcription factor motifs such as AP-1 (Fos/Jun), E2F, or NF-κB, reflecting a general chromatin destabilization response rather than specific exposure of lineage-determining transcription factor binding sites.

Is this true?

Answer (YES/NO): NO